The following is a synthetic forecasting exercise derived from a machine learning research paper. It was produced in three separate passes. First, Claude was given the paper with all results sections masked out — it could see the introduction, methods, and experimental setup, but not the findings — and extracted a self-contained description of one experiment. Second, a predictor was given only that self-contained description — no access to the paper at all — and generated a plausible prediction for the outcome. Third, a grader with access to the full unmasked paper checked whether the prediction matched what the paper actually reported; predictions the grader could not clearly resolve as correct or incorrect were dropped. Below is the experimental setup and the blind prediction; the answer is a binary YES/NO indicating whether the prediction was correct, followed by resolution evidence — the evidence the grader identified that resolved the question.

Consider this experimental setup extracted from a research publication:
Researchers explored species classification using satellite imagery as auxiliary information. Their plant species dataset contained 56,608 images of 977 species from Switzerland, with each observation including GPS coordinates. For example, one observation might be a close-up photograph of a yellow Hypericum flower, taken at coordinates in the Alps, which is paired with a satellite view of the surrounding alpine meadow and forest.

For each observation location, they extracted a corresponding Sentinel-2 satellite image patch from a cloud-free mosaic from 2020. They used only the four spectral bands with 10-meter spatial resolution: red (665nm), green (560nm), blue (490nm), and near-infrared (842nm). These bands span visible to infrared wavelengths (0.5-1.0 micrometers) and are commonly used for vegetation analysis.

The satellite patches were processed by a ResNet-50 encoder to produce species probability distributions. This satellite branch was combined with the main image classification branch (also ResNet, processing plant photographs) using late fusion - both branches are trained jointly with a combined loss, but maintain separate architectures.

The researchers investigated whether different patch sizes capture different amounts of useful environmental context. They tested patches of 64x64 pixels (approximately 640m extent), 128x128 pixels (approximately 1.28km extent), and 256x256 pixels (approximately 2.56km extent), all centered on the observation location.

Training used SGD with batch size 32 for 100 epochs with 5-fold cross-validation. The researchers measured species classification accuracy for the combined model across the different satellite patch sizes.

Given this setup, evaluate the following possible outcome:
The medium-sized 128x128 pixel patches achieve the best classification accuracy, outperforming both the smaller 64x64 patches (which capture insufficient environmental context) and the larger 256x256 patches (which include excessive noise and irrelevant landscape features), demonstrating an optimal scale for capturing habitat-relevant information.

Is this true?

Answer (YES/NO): NO